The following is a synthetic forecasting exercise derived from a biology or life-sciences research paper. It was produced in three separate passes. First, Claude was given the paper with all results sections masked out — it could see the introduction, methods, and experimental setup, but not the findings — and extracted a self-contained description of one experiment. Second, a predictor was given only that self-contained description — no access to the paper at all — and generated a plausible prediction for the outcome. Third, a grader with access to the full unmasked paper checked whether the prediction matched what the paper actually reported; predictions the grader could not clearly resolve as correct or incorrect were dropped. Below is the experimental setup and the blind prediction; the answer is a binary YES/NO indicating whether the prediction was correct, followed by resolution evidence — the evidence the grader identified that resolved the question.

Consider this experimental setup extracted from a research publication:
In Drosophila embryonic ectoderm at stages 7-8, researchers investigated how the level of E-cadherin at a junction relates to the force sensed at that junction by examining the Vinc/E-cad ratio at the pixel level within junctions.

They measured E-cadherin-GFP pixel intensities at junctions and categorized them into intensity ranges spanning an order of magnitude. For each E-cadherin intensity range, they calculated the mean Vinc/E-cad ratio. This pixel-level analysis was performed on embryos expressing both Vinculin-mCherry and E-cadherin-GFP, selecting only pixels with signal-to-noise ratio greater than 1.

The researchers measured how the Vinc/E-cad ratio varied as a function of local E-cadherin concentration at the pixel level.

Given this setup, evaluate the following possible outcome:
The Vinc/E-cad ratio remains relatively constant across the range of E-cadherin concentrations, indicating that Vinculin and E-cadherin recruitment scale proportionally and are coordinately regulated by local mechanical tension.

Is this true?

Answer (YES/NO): NO